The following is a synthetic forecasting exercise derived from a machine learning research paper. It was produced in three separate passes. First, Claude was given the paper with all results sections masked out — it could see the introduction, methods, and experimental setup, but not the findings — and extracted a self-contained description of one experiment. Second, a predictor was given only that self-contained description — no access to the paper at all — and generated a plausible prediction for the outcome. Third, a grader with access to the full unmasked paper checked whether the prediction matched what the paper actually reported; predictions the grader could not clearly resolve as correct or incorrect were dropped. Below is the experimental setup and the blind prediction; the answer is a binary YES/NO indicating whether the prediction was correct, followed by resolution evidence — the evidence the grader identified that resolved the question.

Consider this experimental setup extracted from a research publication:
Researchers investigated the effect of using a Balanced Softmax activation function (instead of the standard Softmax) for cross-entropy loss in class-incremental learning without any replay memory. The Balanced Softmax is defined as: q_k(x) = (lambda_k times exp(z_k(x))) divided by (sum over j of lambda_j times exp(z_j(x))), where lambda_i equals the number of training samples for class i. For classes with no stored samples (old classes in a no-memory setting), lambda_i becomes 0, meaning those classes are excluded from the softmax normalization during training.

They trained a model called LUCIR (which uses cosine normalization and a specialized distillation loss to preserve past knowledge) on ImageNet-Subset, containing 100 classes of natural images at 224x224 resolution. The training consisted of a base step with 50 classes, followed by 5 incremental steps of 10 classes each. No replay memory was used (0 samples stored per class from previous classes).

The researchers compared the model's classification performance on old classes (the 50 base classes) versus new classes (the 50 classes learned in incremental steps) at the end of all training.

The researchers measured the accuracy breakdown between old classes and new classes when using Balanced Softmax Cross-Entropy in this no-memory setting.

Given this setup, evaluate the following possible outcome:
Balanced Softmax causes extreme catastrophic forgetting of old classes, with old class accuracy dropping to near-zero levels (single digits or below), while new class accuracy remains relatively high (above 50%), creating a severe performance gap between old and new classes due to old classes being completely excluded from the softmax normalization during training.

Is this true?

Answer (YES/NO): NO